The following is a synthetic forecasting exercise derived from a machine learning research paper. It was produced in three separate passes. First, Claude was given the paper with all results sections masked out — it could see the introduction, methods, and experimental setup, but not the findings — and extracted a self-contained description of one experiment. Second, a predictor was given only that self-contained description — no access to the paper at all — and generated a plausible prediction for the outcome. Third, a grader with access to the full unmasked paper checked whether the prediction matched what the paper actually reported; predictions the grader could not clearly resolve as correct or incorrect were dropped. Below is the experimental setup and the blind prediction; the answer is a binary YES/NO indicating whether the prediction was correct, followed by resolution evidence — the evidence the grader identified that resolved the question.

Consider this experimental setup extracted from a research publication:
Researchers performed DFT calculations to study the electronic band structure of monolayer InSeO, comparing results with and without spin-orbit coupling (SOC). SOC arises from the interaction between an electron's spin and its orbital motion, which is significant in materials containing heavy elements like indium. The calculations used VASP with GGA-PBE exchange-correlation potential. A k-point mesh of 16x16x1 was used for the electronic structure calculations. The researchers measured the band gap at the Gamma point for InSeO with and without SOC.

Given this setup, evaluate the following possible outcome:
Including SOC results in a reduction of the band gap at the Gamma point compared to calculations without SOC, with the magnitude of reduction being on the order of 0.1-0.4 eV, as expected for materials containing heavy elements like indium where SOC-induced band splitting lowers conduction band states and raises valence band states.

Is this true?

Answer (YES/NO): NO